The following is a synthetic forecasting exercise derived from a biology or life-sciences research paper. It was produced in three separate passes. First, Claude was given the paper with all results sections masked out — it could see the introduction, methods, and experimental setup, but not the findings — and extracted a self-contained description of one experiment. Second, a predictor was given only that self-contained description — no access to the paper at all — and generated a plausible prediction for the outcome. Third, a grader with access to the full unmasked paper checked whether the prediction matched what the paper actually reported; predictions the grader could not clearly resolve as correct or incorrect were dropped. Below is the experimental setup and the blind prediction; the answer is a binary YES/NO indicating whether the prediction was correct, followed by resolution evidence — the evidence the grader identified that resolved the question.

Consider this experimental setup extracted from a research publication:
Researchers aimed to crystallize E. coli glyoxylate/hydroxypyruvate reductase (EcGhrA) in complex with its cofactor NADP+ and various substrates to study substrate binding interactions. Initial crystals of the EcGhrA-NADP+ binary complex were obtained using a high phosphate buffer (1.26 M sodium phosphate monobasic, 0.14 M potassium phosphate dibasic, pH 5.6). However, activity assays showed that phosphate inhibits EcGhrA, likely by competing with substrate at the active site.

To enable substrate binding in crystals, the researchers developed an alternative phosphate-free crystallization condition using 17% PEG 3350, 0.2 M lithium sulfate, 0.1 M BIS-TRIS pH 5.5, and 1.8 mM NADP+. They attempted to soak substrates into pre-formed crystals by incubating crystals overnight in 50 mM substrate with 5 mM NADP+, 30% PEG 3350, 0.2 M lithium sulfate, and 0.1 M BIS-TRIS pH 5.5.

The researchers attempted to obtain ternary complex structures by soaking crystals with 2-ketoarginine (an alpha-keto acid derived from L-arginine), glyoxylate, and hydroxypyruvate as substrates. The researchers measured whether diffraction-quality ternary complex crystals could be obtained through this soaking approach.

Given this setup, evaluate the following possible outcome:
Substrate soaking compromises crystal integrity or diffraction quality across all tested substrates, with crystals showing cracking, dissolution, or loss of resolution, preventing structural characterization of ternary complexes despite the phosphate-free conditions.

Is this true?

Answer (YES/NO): NO